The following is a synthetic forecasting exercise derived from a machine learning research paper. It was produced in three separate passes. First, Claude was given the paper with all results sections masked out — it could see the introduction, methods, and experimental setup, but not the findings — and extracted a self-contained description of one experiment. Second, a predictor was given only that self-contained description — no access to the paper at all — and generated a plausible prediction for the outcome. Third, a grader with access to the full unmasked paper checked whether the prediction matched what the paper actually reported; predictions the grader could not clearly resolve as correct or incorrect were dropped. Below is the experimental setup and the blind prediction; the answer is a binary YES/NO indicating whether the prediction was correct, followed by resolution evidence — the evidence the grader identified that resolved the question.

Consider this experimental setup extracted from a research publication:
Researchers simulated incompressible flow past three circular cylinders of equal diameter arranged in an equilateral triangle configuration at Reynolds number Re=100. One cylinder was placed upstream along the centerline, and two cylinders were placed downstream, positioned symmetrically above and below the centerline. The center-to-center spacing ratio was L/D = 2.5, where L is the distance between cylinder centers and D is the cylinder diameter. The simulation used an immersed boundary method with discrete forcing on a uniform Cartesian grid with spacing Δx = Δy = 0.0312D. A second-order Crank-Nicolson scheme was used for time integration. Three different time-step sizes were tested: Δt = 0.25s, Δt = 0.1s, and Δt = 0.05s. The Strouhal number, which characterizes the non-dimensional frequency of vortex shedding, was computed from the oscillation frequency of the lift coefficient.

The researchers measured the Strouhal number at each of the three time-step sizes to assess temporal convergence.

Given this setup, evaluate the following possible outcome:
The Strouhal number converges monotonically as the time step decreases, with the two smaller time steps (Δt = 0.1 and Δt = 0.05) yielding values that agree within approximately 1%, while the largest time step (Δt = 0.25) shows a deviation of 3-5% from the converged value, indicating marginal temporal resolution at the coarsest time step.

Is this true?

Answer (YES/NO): YES